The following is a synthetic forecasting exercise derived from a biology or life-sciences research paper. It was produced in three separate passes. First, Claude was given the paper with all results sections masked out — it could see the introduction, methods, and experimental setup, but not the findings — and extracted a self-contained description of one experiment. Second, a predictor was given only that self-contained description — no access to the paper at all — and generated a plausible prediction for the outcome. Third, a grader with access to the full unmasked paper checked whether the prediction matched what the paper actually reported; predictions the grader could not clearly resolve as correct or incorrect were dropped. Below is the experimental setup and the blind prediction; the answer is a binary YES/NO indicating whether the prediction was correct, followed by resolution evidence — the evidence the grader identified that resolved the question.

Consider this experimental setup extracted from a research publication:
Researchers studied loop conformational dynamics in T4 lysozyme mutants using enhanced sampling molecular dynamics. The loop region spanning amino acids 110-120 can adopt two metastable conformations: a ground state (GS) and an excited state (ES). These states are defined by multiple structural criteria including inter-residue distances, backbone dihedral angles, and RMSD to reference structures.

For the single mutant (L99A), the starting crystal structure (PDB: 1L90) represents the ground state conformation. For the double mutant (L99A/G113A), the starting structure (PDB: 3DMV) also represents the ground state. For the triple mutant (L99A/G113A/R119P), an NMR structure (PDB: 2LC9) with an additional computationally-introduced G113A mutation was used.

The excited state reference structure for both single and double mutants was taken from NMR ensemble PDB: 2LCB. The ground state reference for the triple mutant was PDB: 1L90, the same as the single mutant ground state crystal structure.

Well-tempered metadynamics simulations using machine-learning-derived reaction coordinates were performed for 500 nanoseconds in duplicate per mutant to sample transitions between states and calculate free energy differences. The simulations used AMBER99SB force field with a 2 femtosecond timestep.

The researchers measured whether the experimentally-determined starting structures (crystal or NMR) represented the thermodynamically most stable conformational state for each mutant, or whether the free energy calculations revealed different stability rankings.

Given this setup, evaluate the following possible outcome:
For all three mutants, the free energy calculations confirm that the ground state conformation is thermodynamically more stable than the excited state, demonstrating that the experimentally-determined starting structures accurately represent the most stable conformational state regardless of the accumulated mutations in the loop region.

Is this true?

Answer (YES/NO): NO